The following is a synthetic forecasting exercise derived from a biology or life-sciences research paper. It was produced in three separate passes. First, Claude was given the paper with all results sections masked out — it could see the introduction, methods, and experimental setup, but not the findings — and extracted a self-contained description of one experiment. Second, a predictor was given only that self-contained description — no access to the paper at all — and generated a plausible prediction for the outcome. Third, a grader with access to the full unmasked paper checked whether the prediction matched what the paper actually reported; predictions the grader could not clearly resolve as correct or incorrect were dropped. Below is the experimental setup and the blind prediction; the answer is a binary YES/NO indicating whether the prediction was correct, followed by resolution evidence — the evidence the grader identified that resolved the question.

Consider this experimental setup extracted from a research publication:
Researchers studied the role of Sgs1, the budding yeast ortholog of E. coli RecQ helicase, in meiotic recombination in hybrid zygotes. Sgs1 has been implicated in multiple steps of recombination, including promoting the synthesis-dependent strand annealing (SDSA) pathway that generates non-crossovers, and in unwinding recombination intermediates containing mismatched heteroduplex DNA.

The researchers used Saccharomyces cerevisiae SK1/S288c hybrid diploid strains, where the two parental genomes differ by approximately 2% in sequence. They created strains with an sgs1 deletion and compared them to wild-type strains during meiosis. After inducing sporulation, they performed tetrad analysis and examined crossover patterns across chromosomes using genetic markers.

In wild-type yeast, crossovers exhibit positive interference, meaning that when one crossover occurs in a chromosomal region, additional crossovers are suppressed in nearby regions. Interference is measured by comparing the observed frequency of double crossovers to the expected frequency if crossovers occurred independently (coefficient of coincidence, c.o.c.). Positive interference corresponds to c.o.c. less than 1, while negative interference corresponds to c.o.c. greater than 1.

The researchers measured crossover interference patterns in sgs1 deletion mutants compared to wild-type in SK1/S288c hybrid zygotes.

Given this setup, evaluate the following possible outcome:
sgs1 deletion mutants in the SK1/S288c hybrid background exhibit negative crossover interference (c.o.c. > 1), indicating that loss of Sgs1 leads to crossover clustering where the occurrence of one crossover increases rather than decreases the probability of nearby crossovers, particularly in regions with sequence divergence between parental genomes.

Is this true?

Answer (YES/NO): YES